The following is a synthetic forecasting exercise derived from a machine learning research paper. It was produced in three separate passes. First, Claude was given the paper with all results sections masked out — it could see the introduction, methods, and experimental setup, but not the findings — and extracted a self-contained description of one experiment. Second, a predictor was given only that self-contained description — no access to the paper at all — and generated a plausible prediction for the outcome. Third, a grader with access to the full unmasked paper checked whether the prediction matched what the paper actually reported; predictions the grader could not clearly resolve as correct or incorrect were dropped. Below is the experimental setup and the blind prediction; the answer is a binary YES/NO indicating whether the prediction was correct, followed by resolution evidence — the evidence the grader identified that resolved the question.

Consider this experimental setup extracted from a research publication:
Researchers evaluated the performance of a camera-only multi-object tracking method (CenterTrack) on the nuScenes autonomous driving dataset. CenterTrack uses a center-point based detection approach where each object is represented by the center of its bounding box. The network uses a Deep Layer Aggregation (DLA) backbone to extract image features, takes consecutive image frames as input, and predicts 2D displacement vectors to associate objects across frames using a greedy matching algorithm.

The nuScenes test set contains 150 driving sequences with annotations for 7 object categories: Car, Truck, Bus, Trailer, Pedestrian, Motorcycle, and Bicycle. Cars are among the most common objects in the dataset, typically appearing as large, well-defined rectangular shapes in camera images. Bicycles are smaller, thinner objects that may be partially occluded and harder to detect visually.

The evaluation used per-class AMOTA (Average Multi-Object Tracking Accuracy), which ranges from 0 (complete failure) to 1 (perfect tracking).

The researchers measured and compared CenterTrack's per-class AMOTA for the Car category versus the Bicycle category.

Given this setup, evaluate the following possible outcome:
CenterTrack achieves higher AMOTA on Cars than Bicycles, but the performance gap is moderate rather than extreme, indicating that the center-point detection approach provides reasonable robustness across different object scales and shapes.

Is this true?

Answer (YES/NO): NO